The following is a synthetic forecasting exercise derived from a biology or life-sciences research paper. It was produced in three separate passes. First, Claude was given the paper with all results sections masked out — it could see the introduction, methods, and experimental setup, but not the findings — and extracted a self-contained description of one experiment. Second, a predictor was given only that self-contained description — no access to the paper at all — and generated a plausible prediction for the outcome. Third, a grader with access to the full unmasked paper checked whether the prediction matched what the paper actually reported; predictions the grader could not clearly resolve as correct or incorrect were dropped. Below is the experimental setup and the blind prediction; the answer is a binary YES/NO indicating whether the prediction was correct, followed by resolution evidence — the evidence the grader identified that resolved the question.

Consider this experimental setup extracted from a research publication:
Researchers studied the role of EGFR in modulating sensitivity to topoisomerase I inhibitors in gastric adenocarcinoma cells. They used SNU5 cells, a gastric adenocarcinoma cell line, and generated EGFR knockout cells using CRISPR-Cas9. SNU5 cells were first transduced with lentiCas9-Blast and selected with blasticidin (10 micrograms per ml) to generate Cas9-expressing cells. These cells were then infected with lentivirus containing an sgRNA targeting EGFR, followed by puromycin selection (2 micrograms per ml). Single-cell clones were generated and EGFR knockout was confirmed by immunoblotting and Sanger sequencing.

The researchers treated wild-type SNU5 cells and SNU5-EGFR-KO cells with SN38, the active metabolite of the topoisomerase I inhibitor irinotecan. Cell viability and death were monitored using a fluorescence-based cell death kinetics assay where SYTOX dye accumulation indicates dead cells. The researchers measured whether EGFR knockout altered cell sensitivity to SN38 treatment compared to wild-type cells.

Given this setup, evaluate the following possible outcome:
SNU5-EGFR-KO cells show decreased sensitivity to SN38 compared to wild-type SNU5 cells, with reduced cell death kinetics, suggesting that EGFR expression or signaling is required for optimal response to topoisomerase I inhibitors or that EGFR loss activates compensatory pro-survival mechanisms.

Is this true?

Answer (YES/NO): NO